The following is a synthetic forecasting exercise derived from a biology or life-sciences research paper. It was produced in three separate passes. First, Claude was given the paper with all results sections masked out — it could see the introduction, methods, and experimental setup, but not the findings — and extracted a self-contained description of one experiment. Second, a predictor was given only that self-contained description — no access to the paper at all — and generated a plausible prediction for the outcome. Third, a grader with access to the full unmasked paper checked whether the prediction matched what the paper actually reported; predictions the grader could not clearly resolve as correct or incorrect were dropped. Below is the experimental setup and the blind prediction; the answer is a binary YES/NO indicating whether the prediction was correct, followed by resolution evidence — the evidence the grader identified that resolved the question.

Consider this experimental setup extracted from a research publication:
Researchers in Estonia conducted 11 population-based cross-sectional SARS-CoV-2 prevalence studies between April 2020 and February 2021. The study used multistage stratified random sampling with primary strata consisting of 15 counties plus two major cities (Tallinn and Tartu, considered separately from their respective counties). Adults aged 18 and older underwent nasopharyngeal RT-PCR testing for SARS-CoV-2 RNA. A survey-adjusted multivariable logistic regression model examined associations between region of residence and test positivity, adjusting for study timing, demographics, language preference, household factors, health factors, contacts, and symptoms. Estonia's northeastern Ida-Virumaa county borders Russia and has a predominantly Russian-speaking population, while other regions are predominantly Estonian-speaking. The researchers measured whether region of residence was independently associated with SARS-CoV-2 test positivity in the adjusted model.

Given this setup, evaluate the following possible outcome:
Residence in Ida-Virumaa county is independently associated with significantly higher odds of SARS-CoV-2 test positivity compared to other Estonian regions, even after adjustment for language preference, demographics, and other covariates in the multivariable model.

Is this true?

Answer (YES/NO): YES